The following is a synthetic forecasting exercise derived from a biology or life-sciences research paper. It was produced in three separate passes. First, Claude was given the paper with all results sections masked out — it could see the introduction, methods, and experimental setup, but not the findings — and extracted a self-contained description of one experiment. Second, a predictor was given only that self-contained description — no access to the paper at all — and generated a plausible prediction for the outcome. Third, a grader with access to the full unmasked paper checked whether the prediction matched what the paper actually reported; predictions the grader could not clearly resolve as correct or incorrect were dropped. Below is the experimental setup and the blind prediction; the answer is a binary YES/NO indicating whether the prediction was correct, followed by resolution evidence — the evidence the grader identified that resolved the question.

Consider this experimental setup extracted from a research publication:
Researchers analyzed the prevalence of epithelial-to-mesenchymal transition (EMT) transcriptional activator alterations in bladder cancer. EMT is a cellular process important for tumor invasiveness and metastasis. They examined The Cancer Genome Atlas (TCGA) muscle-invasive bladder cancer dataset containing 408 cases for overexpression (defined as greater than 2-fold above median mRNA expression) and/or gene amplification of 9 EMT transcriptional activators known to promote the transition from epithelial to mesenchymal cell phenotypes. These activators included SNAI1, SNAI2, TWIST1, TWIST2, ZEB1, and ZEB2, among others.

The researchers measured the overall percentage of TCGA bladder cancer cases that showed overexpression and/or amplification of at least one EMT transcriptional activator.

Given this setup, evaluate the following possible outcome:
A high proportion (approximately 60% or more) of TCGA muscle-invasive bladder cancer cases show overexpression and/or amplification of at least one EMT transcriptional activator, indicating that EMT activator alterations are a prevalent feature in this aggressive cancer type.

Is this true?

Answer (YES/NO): NO